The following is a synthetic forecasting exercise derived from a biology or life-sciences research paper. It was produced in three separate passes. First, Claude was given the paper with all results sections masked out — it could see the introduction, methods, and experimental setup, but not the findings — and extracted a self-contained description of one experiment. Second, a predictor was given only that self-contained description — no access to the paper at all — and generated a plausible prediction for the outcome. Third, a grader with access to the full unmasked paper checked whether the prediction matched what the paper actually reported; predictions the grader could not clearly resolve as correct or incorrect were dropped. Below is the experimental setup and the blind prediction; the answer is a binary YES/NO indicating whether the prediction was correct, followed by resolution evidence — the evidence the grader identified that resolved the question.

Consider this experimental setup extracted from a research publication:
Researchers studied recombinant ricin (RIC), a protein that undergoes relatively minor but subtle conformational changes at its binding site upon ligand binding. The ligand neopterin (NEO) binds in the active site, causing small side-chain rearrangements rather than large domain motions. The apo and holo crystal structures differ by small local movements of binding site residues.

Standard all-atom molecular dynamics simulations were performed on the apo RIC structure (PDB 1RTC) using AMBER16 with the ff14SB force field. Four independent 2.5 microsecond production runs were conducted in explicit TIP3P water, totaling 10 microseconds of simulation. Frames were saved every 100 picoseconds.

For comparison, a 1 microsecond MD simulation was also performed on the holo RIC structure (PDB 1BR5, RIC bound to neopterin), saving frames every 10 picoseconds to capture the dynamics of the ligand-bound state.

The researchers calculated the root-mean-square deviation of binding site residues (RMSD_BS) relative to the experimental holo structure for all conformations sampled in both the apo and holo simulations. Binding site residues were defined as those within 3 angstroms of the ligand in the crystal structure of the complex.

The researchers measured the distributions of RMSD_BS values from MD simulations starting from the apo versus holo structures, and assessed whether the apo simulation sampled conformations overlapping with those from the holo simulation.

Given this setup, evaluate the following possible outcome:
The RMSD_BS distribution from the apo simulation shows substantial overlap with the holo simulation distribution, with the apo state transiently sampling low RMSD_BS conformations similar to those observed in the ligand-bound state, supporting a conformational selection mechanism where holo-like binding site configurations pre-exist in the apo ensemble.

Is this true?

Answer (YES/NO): YES